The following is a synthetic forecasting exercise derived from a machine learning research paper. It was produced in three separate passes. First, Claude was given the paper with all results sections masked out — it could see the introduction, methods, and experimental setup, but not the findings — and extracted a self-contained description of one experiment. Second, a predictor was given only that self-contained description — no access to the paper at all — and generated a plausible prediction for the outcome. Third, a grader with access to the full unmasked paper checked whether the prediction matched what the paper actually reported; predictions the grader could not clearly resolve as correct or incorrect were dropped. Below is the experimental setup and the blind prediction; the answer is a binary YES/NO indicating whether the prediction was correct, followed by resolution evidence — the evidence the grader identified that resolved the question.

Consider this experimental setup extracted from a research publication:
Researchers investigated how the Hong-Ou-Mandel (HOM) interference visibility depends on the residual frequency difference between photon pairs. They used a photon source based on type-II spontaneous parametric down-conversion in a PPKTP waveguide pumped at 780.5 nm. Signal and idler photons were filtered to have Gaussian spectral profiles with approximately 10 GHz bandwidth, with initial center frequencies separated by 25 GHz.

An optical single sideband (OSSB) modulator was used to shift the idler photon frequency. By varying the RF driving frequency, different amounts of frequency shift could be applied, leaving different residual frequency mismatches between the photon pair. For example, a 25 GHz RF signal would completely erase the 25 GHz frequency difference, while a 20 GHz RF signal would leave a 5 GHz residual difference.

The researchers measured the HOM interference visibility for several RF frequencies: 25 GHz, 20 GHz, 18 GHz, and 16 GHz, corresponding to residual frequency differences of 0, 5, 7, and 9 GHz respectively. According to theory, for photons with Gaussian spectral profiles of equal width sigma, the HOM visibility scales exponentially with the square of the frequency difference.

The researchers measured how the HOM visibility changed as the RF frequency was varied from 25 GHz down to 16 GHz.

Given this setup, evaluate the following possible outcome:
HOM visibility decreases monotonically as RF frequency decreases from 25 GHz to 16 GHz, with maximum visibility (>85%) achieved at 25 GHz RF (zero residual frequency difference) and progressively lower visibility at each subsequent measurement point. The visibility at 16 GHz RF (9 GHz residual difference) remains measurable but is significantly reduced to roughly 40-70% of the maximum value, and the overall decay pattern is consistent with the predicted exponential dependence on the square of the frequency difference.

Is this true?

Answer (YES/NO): NO